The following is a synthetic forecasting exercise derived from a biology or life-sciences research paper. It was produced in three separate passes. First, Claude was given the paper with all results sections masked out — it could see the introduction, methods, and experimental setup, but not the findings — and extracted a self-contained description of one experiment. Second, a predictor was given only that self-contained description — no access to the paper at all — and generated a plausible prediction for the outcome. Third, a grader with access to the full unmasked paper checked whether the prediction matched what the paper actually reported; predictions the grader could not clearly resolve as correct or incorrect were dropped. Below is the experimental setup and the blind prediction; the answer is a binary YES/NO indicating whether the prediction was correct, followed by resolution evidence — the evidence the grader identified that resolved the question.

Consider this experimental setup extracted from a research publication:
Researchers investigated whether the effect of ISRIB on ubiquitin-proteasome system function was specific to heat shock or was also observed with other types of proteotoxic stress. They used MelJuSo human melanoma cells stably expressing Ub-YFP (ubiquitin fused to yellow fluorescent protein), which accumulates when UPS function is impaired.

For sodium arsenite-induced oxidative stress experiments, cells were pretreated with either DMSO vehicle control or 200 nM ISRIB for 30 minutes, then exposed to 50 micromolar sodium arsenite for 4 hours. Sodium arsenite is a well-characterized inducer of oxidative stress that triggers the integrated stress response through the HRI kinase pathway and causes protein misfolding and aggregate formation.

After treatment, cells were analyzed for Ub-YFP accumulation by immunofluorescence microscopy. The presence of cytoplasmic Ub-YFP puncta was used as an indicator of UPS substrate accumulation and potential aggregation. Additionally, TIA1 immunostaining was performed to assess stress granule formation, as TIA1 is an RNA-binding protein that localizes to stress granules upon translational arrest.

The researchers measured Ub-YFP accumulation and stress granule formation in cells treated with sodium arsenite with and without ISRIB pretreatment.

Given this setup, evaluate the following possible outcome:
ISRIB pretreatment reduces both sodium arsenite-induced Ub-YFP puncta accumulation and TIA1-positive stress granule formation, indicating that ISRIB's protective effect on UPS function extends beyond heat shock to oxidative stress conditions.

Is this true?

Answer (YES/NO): NO